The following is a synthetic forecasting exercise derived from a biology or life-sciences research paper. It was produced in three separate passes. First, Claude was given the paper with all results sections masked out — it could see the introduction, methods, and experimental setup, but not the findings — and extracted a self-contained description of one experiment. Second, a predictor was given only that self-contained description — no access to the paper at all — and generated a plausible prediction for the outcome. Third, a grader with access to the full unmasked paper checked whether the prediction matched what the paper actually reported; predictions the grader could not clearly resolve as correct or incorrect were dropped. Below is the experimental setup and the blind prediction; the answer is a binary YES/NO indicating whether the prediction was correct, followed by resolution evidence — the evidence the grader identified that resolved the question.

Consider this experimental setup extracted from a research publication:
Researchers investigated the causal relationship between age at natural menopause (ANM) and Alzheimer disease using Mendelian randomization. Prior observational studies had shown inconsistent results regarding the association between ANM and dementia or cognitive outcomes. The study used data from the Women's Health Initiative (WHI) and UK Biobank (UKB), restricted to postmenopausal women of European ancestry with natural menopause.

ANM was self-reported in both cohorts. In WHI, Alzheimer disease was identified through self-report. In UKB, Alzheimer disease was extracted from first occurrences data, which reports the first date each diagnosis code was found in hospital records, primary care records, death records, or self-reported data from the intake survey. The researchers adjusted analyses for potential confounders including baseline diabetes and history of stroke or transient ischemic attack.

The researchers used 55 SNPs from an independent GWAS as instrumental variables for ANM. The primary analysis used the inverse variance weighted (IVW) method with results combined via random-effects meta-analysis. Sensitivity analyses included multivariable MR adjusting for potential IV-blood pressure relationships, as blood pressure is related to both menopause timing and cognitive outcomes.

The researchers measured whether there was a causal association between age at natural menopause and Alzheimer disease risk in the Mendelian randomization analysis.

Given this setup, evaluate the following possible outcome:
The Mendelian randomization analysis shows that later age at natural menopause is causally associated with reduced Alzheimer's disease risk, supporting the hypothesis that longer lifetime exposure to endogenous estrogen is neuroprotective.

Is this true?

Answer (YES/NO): NO